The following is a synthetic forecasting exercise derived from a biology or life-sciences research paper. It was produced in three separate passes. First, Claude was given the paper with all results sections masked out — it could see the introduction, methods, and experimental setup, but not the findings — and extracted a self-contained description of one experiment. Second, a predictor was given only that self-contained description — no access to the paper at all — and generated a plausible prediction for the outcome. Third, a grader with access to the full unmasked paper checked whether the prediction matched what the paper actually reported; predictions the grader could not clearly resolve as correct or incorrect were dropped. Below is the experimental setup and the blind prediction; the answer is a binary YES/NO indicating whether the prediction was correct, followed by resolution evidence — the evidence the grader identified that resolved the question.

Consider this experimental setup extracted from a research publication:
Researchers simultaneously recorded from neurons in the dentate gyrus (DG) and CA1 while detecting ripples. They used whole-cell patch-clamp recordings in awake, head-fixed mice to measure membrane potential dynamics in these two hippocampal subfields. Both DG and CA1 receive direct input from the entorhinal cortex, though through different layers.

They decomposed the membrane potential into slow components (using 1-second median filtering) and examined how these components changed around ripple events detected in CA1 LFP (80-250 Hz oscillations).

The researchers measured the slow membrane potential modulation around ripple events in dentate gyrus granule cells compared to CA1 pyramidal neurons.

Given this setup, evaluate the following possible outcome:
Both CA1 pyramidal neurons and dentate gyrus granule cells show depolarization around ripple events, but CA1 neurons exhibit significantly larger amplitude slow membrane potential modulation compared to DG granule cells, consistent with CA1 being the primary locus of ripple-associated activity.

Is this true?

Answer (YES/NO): NO